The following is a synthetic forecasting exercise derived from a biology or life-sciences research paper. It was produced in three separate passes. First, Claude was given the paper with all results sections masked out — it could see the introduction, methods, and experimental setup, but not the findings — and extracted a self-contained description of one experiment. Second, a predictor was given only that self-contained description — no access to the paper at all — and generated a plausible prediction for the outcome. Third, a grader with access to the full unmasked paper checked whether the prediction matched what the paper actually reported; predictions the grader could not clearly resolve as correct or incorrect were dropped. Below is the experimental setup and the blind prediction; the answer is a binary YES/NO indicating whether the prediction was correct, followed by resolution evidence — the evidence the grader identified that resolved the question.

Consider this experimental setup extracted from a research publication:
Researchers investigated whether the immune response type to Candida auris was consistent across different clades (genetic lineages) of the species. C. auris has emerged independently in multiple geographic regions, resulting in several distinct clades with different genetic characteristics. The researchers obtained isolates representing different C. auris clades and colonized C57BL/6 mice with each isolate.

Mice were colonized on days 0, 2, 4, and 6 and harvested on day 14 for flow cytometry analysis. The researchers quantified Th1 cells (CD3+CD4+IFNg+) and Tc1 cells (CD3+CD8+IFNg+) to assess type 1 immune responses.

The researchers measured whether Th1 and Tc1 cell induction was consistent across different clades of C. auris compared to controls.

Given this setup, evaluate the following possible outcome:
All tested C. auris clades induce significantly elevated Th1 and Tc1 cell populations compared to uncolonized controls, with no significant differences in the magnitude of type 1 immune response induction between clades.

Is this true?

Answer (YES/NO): NO